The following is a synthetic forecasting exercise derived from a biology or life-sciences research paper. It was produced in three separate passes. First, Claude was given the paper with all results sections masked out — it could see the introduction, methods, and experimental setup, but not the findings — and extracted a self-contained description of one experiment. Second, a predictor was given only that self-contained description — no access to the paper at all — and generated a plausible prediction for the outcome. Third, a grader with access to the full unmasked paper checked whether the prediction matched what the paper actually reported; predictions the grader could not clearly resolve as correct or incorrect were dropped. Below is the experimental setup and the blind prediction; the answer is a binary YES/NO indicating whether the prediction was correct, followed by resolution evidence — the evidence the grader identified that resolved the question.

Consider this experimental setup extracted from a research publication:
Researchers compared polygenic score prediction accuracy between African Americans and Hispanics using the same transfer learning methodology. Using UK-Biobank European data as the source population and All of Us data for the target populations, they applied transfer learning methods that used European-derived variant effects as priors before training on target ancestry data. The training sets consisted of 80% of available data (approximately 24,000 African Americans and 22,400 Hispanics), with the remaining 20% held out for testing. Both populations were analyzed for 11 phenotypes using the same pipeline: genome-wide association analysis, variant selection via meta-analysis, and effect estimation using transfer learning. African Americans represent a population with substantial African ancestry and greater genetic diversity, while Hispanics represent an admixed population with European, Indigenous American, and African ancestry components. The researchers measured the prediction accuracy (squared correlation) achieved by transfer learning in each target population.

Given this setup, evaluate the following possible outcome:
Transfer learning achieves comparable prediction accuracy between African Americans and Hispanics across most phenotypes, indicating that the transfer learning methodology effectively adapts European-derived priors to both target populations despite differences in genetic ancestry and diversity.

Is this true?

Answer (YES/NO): NO